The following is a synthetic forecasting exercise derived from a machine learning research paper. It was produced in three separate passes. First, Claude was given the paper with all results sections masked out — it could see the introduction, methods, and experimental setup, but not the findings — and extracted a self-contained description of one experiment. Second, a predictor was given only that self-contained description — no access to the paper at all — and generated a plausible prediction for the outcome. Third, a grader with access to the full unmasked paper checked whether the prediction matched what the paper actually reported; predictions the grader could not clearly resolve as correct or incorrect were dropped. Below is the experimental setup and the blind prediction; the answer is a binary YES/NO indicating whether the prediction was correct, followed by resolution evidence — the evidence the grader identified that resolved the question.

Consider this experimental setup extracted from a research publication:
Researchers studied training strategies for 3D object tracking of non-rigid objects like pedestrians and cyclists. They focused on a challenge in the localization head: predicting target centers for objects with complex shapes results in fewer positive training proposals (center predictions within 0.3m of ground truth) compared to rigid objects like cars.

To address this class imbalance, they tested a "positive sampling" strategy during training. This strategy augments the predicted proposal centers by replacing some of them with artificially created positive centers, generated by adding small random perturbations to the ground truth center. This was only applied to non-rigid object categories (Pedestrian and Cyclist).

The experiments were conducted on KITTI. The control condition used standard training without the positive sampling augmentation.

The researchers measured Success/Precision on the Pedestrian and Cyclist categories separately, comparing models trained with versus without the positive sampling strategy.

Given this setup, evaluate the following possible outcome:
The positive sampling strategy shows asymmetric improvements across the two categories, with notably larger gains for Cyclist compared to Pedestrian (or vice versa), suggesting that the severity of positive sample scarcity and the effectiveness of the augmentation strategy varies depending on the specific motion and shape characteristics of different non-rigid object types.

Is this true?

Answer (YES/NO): YES